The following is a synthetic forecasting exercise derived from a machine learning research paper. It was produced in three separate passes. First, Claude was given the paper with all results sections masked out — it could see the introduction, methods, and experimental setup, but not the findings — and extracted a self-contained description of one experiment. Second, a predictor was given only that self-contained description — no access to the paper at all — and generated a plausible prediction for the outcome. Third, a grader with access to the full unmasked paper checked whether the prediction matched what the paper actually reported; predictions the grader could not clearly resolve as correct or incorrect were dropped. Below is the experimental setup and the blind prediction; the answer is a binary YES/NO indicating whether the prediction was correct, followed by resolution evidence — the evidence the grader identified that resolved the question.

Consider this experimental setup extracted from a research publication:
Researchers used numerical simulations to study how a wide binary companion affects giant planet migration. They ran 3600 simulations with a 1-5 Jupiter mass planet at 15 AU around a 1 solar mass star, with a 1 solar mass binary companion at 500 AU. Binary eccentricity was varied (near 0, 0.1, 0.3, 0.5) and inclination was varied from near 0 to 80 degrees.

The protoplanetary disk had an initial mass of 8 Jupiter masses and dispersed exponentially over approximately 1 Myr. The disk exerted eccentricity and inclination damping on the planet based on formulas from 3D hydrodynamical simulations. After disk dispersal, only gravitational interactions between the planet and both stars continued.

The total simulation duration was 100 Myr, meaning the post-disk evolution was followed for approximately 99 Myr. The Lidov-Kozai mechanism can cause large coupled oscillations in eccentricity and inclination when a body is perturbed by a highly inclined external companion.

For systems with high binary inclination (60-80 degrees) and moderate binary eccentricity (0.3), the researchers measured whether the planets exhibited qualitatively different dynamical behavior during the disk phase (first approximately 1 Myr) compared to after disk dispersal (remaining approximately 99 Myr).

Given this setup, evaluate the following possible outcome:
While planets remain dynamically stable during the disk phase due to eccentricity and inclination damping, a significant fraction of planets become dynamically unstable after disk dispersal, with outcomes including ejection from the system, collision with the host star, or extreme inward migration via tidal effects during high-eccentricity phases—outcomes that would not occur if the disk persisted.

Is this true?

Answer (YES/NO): NO